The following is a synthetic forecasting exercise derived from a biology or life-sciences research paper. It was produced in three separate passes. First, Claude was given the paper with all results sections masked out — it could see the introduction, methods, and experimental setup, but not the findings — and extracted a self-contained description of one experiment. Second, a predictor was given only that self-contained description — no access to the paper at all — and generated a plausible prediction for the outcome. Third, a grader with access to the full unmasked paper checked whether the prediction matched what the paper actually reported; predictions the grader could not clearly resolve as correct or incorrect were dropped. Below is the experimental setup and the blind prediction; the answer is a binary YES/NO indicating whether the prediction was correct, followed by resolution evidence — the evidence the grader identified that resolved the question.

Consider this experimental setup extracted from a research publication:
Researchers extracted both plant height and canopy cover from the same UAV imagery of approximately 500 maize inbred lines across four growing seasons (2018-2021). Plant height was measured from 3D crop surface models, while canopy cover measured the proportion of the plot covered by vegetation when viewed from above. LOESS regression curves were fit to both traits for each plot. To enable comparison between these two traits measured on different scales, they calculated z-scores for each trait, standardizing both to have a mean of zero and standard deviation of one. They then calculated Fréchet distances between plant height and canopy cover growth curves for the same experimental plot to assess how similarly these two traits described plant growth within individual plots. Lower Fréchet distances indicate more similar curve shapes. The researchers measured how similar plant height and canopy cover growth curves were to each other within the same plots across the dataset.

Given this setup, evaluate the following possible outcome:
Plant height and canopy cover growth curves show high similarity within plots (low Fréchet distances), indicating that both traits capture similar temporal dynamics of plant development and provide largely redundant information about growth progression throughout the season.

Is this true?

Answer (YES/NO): NO